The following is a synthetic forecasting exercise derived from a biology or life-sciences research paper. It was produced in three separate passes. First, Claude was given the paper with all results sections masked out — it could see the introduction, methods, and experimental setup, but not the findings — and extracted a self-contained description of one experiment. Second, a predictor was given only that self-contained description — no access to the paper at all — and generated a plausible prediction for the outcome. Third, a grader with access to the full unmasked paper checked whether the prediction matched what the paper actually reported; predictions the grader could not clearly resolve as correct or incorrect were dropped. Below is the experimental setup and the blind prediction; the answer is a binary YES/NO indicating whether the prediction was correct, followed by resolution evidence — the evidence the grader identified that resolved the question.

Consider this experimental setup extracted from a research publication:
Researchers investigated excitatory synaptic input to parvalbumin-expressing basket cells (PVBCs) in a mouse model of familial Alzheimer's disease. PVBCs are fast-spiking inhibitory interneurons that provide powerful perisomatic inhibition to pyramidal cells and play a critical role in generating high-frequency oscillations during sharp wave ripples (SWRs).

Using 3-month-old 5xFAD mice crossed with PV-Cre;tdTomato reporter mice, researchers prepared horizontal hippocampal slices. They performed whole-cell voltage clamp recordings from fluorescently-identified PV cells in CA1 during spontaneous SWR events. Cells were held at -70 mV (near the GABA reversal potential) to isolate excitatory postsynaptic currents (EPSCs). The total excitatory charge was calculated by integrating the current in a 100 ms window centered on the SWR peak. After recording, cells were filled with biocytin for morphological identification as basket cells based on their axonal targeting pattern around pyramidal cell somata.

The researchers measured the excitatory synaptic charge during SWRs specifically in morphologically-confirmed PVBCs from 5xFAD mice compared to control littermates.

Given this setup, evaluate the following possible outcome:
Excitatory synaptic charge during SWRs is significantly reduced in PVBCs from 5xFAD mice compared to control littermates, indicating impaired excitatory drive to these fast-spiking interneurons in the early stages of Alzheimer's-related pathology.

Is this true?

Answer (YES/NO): YES